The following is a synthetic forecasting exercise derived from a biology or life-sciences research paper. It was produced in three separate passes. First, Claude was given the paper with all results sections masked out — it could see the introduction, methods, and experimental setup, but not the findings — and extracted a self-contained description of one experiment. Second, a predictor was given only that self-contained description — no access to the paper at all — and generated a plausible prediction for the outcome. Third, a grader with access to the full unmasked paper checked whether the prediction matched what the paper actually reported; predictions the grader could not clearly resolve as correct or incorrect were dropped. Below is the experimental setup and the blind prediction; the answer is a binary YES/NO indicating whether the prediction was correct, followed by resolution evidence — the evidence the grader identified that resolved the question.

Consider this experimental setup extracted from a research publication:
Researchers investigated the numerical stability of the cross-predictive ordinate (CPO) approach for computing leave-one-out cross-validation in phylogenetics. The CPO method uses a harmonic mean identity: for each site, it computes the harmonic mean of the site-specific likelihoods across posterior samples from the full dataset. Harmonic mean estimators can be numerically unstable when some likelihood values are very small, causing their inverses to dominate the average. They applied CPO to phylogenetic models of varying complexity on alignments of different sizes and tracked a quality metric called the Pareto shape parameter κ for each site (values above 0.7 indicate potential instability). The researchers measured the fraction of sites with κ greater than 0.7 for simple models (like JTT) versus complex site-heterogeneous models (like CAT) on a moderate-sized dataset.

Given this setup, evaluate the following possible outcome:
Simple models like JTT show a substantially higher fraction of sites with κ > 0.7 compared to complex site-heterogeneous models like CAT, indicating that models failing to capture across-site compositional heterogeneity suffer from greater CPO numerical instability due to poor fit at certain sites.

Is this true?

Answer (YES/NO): NO